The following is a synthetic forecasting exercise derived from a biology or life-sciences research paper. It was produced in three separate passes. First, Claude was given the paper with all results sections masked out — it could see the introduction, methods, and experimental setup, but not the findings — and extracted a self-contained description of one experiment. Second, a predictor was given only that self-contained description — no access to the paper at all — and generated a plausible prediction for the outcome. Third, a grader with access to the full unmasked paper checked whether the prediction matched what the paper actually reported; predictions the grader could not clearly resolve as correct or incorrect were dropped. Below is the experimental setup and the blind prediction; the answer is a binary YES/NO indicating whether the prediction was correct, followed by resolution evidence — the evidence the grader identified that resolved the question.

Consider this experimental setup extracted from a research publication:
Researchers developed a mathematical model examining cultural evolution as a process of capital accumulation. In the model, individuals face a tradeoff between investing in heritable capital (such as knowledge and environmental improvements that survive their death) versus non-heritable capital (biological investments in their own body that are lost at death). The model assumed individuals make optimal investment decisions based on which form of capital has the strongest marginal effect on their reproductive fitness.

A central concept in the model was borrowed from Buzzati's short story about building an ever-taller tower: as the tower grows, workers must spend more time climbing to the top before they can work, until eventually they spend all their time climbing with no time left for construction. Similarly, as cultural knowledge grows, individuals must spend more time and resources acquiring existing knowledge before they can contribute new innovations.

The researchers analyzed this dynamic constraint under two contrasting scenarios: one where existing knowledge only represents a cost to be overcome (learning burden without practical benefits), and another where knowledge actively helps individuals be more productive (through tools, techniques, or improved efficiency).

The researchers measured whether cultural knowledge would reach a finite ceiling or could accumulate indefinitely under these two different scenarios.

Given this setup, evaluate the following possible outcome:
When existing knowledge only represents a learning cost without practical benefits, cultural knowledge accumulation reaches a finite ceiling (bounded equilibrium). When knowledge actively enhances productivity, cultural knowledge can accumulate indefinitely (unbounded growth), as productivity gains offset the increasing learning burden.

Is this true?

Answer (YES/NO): NO